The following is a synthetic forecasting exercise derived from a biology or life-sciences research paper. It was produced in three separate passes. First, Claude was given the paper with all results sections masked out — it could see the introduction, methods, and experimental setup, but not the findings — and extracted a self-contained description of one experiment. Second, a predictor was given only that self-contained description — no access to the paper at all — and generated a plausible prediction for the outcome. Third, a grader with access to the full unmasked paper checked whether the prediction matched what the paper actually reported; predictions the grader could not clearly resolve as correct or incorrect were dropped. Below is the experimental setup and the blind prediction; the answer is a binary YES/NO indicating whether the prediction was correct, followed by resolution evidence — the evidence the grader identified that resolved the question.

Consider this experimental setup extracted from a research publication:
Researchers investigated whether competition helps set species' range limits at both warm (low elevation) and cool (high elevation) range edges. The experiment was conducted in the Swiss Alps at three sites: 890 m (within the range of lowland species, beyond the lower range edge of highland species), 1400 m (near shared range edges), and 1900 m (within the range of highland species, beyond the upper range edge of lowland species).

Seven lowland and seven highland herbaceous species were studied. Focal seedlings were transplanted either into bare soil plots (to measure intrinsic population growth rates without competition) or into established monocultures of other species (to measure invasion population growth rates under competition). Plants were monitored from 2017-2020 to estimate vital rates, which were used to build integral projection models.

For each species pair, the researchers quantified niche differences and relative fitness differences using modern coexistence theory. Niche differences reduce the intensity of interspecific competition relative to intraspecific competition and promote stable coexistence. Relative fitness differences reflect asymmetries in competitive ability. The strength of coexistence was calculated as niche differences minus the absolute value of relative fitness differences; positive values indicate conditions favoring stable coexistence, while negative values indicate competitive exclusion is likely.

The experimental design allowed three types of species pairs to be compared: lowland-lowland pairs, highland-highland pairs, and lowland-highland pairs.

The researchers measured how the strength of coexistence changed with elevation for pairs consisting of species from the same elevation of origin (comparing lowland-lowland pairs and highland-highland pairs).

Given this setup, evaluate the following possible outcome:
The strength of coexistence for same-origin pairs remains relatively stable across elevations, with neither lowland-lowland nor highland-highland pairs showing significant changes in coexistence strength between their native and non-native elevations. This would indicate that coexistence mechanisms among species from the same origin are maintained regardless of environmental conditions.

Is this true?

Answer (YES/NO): NO